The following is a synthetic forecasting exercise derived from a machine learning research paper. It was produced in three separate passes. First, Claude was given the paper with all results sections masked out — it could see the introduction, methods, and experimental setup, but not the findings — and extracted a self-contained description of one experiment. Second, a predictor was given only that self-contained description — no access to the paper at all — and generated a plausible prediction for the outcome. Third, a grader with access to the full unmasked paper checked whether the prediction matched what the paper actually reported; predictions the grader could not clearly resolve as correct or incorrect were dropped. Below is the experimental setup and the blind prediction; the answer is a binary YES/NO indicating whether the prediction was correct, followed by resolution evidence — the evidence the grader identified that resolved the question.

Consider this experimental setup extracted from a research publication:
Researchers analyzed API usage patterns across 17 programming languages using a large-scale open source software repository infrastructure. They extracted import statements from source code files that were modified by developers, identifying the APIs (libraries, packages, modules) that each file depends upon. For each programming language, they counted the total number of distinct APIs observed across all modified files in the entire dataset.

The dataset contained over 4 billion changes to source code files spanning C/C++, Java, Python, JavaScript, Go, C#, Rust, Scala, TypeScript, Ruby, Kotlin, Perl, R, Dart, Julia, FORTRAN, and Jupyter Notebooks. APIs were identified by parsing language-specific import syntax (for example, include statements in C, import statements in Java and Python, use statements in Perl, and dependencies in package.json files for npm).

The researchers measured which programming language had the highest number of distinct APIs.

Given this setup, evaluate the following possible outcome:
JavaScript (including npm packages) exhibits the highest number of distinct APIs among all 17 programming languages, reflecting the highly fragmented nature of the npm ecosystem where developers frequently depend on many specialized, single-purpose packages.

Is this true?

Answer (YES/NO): NO